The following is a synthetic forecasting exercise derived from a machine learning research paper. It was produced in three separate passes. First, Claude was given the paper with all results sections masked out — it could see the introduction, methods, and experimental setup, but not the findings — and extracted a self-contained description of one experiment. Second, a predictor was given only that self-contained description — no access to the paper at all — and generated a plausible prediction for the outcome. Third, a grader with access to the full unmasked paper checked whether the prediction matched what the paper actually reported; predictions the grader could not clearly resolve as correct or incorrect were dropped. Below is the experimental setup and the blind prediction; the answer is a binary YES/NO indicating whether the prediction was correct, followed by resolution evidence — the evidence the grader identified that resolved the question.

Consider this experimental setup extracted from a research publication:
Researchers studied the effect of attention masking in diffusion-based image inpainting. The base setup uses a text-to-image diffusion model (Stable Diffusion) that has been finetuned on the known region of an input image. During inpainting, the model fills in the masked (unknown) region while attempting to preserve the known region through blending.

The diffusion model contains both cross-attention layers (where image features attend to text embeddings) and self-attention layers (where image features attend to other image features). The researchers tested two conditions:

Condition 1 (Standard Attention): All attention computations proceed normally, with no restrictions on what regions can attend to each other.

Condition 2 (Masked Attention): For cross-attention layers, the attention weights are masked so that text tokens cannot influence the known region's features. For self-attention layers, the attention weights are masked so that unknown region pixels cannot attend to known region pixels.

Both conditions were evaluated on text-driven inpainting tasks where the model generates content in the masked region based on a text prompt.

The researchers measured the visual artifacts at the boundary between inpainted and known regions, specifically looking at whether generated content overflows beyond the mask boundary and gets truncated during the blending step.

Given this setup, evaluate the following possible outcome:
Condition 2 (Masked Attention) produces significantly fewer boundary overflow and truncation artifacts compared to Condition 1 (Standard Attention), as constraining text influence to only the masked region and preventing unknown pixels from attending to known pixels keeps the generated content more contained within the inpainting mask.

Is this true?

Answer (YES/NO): YES